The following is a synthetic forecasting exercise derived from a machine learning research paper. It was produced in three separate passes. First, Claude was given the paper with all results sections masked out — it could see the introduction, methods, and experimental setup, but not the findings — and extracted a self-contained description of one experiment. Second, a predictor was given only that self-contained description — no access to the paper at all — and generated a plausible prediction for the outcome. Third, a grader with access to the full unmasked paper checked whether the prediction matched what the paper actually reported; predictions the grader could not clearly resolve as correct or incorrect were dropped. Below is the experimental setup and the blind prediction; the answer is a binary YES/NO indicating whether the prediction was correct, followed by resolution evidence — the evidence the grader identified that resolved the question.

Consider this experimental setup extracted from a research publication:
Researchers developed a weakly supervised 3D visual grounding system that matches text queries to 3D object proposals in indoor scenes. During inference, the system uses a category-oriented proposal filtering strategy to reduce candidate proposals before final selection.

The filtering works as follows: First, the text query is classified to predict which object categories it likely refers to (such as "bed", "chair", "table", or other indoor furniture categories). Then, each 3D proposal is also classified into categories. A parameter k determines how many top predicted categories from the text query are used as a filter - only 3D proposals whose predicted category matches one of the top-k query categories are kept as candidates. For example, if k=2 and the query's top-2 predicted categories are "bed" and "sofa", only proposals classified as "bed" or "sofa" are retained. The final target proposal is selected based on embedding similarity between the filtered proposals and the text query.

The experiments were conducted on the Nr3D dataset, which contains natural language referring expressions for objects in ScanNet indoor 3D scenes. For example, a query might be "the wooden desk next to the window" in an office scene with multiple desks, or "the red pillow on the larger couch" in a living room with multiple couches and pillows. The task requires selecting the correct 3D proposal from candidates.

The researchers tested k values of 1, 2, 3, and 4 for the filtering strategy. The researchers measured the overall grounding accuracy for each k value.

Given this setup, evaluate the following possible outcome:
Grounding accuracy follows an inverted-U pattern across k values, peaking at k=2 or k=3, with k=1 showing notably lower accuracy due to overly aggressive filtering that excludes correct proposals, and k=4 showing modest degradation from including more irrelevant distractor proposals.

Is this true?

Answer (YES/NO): NO